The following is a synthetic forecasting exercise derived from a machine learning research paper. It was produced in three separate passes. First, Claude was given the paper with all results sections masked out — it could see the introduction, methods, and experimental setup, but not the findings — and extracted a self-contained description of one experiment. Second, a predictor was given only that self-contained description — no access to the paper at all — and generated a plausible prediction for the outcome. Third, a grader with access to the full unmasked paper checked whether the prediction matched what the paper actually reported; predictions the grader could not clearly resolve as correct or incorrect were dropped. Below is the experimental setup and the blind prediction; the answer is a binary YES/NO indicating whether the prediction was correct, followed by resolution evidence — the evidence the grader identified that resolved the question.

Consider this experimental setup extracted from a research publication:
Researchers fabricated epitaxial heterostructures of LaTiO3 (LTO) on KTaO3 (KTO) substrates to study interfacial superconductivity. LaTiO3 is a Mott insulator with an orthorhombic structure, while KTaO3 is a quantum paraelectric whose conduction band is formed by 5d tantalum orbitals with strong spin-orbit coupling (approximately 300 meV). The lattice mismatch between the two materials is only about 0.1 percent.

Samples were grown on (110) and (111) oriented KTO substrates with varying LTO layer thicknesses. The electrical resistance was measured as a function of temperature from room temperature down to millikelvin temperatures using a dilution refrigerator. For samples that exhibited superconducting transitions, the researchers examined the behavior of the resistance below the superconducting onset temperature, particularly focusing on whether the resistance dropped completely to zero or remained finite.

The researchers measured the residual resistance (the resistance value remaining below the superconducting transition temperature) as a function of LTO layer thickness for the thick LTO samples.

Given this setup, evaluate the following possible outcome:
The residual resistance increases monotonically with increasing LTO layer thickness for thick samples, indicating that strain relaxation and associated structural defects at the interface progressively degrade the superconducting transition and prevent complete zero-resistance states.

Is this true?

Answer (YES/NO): NO